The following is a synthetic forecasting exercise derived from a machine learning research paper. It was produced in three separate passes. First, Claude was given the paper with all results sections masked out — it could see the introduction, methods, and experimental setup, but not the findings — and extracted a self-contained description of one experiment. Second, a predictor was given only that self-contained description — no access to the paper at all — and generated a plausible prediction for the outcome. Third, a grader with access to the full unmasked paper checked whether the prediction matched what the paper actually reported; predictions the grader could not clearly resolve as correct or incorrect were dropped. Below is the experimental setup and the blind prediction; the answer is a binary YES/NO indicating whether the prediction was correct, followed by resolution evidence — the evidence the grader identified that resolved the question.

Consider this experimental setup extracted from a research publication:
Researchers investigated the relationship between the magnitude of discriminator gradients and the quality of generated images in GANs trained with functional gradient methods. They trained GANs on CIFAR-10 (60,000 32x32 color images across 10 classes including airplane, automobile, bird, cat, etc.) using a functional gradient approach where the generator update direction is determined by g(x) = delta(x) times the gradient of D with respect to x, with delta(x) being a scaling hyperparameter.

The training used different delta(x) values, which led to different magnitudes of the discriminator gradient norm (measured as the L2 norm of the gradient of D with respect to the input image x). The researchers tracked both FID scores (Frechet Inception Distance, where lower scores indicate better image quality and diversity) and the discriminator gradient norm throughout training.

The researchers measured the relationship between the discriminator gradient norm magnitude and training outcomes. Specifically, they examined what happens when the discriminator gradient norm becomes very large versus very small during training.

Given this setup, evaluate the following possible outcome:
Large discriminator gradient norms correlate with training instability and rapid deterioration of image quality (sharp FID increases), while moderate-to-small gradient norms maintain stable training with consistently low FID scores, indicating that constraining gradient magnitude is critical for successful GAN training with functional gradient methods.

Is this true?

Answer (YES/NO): NO